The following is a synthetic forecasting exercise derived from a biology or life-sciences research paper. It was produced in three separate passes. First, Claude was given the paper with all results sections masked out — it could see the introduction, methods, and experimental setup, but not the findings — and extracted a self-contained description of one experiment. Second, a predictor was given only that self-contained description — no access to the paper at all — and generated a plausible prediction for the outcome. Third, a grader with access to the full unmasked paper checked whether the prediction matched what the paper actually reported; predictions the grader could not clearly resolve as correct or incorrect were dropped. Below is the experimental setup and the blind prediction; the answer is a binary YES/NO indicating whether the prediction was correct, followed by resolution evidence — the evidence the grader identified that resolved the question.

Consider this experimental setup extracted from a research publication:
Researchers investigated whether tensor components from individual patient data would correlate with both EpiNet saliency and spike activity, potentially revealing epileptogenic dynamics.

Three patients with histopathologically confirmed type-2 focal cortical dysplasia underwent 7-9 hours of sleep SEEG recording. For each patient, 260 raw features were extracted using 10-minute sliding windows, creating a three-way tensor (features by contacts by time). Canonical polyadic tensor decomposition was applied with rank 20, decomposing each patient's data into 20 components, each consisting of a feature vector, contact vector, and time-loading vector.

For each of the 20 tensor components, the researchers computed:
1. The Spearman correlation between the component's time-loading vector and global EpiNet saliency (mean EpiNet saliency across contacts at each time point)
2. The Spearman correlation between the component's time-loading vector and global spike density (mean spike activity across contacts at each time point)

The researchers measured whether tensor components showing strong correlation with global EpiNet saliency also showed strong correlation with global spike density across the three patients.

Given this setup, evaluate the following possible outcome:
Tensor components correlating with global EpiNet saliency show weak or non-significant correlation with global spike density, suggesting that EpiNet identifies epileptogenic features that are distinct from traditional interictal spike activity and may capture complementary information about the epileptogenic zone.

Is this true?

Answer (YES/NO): NO